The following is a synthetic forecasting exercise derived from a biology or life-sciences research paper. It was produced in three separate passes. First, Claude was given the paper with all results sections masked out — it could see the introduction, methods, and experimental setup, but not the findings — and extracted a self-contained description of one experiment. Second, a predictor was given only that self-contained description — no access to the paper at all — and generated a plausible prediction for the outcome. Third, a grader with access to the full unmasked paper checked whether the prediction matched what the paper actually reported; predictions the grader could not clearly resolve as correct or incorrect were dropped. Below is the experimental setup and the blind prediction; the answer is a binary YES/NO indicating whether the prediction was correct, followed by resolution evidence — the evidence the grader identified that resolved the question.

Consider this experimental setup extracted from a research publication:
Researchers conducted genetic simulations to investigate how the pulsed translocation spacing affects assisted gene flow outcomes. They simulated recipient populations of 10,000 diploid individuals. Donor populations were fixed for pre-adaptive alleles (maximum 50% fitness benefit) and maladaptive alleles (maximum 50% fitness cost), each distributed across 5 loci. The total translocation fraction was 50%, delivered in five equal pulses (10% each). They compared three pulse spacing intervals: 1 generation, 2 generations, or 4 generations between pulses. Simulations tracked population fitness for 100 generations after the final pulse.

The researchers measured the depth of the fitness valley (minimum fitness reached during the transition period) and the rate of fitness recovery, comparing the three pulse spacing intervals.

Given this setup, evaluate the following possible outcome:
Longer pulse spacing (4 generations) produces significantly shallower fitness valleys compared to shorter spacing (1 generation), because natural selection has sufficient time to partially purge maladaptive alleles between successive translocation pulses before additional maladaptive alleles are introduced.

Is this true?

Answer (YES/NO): YES